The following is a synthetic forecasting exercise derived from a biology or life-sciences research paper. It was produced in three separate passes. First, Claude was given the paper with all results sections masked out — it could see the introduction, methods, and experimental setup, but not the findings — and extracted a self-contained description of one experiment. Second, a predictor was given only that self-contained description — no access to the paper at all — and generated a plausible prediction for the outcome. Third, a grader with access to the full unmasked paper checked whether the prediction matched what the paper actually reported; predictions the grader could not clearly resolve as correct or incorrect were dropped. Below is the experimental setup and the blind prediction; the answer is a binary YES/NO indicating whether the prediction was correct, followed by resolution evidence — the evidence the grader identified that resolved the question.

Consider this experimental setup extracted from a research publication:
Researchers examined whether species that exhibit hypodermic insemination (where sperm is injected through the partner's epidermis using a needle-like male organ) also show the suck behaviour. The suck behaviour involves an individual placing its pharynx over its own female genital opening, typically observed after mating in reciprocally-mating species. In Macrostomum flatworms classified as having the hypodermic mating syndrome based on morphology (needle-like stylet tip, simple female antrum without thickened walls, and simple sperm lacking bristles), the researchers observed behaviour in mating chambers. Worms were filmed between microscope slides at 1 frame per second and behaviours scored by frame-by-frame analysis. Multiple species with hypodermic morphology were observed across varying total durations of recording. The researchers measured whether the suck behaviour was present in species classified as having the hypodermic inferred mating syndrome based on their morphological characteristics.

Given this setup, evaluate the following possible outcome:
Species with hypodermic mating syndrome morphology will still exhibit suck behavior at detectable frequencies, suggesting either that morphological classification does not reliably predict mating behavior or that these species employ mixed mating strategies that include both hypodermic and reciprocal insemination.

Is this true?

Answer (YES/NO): NO